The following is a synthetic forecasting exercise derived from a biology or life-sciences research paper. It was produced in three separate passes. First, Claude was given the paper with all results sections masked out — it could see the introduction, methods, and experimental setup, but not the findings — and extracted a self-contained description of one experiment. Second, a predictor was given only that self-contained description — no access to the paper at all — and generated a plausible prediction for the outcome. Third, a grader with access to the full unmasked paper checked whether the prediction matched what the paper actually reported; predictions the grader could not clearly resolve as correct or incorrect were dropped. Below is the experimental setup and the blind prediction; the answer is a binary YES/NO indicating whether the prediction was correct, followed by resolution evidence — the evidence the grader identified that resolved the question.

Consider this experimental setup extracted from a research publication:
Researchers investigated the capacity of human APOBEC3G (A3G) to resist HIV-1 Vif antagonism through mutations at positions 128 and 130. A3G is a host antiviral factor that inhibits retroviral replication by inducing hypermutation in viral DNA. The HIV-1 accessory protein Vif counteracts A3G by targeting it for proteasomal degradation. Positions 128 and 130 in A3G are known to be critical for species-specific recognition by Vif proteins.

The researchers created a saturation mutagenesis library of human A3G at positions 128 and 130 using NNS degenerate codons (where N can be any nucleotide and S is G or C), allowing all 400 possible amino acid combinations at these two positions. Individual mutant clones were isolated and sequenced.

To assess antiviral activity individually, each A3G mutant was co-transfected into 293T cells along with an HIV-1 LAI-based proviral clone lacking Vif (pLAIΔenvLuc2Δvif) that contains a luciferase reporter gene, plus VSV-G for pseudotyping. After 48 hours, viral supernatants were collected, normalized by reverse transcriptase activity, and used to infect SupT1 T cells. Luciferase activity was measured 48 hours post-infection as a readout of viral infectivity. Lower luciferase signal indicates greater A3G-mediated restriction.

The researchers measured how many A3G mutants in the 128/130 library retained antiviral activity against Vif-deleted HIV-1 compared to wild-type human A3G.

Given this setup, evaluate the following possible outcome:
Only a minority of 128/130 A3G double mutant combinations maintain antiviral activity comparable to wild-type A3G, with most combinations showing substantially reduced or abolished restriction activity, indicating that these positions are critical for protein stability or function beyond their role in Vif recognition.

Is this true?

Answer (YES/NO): NO